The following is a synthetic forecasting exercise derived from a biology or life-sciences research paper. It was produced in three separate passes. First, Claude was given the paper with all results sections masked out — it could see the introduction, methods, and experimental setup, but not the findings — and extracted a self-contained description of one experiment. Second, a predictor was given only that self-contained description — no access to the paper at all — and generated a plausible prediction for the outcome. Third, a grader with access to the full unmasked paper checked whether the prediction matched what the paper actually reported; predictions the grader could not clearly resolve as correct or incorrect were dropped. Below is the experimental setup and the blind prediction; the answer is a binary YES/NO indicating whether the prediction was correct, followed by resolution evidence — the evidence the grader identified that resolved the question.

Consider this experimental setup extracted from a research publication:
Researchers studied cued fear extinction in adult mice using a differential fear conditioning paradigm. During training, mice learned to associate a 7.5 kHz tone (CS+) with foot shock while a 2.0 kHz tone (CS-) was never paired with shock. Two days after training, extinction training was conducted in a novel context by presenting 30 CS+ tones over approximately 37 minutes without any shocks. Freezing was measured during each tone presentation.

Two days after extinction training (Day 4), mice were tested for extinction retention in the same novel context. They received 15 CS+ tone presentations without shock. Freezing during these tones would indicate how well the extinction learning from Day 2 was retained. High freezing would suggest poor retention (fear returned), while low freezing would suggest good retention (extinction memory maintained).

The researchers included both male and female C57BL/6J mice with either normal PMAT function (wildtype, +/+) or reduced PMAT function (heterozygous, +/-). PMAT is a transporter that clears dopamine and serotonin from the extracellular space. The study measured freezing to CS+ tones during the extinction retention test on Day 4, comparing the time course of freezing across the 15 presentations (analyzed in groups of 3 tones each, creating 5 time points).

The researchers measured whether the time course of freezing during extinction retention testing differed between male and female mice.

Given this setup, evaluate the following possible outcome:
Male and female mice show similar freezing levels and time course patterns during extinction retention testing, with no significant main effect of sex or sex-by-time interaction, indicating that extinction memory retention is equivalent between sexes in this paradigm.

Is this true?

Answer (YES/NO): NO